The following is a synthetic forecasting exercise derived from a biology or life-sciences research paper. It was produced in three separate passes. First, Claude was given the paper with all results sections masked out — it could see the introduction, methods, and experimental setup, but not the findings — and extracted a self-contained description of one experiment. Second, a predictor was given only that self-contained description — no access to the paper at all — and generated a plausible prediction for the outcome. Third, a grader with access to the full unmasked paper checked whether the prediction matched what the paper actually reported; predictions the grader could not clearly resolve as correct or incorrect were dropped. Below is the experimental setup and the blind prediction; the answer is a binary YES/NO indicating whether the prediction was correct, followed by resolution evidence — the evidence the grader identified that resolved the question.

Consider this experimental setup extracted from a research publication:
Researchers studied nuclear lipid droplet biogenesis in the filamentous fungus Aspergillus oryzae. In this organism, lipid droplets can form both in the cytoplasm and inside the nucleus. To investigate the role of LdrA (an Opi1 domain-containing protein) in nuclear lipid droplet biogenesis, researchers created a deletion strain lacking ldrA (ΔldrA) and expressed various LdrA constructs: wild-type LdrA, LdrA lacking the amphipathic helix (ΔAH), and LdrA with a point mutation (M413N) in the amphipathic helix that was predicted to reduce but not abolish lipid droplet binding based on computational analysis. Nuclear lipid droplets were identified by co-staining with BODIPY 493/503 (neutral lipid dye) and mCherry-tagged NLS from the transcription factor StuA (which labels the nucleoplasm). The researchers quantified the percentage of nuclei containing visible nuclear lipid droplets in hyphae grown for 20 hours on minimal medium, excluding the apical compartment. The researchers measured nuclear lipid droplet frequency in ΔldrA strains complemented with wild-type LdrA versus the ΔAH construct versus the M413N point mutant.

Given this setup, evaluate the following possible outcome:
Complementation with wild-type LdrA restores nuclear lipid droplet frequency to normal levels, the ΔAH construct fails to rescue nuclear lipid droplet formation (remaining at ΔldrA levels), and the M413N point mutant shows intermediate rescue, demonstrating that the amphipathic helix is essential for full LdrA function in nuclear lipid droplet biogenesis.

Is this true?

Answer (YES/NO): NO